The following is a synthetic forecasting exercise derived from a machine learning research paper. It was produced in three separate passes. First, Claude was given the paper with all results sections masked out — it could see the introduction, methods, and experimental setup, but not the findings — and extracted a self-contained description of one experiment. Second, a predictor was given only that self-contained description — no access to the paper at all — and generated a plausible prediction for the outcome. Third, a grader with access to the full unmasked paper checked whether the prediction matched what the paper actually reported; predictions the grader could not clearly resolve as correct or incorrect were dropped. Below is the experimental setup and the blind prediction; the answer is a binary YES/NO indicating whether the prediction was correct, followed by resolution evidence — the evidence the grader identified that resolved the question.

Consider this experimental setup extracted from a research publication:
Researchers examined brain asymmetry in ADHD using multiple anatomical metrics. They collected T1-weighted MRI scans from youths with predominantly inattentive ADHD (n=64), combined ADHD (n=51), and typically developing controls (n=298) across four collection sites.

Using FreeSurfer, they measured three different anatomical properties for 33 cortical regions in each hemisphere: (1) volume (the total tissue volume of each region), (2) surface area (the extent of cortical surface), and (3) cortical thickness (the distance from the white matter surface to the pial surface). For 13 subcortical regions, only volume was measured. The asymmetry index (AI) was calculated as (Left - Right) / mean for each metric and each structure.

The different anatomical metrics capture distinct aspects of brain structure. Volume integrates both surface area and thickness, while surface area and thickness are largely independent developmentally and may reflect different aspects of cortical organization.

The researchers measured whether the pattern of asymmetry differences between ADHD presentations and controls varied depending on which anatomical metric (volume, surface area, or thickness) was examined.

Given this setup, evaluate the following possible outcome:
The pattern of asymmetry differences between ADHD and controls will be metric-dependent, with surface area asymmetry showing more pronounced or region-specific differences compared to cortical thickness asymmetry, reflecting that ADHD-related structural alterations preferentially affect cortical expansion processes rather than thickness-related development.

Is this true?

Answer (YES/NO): NO